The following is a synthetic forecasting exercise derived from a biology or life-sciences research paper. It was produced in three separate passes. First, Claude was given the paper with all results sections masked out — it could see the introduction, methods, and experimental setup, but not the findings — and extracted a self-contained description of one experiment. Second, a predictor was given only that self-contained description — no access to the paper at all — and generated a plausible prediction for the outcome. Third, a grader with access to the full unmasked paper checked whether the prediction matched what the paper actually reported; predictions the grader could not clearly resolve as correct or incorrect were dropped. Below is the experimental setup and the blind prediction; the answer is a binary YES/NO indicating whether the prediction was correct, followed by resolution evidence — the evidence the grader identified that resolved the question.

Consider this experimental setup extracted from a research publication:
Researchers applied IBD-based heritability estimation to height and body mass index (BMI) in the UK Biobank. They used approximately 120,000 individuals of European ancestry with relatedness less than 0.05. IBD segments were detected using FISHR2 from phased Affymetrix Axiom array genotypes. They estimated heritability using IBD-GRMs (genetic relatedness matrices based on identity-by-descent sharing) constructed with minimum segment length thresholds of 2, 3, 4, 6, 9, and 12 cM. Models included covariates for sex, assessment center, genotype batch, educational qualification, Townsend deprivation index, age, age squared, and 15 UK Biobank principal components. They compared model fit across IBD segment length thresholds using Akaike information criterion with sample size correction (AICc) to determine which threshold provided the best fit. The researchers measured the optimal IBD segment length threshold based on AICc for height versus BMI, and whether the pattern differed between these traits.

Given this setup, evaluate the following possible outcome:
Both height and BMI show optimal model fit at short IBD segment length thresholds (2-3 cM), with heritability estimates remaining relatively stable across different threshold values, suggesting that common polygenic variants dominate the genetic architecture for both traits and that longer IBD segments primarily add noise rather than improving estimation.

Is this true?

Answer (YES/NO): NO